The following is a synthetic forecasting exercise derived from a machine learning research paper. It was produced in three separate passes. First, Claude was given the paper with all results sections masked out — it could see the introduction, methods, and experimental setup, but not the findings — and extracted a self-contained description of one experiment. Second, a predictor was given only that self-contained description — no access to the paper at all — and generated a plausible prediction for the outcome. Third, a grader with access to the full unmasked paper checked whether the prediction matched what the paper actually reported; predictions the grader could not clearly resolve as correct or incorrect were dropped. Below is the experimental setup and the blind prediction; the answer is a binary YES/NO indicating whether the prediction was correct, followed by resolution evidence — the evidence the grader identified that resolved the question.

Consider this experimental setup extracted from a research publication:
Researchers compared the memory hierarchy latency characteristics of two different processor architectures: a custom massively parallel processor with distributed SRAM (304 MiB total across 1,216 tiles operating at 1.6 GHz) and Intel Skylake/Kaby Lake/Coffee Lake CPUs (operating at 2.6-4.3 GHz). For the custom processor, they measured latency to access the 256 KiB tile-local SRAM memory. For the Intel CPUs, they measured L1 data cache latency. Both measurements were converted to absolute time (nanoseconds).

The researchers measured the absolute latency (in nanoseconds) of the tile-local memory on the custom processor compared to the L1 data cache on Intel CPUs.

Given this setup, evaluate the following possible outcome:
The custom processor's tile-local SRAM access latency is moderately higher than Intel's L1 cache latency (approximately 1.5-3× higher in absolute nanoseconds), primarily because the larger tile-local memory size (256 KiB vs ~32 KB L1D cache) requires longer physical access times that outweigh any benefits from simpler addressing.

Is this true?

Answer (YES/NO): NO